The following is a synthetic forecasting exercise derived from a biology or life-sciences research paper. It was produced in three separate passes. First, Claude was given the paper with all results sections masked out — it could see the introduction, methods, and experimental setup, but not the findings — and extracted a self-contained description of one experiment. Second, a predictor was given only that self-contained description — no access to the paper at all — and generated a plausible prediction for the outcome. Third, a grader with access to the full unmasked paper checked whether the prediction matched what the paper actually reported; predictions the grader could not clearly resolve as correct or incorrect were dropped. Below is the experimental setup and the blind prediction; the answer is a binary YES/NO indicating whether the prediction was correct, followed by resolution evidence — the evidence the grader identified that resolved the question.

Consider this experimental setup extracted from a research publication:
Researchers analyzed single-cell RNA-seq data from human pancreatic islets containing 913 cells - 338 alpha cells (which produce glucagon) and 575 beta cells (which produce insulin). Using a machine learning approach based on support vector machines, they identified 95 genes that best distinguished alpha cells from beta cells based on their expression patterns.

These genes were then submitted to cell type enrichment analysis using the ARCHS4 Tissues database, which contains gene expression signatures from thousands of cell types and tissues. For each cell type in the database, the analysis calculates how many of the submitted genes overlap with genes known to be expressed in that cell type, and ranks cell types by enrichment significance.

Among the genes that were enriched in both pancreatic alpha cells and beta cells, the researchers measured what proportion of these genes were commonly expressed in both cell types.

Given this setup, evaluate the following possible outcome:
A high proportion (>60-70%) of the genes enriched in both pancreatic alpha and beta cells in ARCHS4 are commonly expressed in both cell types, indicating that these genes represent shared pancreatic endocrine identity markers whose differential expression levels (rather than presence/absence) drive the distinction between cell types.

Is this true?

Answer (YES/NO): YES